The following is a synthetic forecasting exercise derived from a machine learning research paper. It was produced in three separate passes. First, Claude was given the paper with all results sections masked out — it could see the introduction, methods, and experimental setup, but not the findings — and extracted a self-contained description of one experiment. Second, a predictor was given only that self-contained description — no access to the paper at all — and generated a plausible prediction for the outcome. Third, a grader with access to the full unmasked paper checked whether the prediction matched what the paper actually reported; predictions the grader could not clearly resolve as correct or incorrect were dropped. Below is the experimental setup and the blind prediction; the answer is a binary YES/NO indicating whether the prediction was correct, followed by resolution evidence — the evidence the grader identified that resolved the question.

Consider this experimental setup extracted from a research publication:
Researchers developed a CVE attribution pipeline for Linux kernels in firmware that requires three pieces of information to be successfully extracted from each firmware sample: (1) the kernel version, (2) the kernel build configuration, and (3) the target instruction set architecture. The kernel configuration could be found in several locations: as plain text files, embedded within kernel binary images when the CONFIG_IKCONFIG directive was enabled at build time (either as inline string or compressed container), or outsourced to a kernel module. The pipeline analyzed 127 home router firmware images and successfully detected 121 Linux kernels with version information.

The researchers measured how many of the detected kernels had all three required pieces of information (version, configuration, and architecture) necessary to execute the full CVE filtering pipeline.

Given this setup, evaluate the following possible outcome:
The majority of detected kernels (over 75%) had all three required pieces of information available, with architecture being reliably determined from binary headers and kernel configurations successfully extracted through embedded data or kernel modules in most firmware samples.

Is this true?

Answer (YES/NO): NO